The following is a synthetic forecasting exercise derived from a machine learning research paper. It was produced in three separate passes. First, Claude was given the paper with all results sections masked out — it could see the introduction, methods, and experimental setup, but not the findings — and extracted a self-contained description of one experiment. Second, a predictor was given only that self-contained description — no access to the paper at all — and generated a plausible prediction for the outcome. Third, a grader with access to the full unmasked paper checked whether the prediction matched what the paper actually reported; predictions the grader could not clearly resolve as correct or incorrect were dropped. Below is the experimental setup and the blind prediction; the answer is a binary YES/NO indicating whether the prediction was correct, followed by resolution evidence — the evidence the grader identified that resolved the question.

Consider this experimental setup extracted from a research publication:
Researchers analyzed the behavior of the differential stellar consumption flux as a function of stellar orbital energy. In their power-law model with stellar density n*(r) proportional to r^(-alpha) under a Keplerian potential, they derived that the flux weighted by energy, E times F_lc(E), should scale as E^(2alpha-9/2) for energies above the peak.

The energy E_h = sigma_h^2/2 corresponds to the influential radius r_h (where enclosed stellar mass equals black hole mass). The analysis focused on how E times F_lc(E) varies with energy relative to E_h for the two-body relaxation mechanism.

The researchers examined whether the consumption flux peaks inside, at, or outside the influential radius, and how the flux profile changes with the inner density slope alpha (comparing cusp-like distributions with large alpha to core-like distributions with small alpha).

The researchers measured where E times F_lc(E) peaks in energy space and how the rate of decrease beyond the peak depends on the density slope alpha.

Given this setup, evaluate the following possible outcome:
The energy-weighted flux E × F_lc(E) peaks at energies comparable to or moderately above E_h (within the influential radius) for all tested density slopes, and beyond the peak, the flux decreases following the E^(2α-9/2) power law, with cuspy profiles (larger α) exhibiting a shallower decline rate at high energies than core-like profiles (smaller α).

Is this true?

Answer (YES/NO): YES